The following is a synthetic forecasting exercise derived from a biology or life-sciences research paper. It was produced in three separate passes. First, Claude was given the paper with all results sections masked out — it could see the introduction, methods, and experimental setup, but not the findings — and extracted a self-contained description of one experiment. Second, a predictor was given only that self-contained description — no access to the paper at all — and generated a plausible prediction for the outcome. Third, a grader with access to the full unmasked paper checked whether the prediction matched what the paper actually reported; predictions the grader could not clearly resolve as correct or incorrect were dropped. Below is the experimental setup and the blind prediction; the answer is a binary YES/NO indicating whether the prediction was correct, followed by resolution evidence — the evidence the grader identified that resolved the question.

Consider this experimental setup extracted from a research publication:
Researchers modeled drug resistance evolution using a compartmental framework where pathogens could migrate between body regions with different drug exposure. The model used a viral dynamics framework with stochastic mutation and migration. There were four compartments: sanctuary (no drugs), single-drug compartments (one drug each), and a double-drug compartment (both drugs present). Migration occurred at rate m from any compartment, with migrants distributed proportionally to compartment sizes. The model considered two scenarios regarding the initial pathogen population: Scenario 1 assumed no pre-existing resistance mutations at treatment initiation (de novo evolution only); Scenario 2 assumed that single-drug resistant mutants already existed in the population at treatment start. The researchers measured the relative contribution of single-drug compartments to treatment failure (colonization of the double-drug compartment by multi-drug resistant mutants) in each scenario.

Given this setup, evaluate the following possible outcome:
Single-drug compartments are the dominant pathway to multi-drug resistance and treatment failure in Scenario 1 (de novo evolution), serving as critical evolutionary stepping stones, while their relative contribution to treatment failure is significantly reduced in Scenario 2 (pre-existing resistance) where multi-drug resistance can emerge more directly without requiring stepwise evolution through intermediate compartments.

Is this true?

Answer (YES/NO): NO